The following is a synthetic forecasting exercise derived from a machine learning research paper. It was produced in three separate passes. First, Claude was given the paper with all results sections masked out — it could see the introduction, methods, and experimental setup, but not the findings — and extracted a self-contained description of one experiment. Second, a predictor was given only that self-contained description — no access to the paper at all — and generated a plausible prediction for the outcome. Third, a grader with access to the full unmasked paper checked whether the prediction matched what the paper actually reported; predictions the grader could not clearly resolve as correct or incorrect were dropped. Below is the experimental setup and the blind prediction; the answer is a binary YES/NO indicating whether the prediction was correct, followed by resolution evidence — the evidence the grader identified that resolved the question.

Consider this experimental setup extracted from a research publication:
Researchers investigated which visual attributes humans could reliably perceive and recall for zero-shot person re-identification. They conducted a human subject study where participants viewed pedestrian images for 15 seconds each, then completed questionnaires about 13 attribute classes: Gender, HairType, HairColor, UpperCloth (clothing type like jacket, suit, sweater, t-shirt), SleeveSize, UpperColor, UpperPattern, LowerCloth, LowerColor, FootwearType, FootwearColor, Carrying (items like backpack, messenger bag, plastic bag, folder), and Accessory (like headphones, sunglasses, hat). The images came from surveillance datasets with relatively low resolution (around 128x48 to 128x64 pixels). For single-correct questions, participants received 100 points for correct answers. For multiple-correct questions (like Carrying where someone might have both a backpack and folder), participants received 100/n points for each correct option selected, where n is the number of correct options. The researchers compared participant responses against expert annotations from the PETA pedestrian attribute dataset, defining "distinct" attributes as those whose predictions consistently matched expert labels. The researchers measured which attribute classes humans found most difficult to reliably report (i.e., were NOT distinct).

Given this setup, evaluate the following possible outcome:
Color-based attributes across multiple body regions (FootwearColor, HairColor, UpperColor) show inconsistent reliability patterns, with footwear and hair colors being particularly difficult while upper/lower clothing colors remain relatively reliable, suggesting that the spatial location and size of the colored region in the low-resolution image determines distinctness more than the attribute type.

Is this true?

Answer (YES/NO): NO